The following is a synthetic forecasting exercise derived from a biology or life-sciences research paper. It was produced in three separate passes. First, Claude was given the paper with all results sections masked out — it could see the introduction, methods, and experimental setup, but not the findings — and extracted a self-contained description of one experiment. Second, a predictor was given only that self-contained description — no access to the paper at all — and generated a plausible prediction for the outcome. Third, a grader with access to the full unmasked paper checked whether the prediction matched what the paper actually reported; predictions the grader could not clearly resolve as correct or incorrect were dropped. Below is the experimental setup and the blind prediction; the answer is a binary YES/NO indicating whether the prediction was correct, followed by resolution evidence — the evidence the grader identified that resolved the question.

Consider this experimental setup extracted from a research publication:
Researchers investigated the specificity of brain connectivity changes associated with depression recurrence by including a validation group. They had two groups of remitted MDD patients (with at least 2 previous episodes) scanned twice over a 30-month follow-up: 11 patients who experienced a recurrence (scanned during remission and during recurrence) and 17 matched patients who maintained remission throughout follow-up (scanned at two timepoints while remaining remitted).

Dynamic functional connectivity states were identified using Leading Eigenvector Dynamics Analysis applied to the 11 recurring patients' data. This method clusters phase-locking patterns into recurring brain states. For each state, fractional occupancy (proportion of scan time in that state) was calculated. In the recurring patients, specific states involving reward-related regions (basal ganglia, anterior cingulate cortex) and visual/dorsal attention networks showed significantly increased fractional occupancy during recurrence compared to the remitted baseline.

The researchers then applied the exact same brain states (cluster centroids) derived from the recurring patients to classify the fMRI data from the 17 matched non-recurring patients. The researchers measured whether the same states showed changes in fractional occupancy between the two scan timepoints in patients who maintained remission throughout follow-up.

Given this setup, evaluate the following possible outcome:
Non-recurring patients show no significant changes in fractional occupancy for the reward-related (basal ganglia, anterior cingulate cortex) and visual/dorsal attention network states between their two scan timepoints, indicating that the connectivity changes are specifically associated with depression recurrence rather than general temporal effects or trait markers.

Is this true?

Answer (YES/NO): YES